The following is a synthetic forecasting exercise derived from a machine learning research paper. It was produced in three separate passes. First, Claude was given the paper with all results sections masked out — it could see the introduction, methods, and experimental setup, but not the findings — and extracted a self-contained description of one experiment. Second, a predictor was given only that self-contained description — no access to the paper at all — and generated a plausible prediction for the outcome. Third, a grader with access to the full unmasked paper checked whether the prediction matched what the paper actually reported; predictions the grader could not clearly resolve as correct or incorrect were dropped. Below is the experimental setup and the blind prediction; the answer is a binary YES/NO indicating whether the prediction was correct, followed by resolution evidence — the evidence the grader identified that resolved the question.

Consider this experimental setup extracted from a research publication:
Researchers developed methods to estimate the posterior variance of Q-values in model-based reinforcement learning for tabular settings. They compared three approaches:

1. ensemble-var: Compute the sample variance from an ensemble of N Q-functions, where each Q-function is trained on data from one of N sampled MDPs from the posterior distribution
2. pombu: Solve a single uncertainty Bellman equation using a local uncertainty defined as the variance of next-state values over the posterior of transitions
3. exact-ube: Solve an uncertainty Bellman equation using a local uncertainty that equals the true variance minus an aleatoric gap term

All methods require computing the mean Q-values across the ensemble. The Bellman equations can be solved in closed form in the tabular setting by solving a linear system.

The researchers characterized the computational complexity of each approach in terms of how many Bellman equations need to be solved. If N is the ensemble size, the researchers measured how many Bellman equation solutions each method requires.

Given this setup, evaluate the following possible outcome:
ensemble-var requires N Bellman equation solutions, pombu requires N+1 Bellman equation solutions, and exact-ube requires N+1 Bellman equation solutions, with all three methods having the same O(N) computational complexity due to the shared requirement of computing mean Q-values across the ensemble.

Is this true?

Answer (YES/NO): NO